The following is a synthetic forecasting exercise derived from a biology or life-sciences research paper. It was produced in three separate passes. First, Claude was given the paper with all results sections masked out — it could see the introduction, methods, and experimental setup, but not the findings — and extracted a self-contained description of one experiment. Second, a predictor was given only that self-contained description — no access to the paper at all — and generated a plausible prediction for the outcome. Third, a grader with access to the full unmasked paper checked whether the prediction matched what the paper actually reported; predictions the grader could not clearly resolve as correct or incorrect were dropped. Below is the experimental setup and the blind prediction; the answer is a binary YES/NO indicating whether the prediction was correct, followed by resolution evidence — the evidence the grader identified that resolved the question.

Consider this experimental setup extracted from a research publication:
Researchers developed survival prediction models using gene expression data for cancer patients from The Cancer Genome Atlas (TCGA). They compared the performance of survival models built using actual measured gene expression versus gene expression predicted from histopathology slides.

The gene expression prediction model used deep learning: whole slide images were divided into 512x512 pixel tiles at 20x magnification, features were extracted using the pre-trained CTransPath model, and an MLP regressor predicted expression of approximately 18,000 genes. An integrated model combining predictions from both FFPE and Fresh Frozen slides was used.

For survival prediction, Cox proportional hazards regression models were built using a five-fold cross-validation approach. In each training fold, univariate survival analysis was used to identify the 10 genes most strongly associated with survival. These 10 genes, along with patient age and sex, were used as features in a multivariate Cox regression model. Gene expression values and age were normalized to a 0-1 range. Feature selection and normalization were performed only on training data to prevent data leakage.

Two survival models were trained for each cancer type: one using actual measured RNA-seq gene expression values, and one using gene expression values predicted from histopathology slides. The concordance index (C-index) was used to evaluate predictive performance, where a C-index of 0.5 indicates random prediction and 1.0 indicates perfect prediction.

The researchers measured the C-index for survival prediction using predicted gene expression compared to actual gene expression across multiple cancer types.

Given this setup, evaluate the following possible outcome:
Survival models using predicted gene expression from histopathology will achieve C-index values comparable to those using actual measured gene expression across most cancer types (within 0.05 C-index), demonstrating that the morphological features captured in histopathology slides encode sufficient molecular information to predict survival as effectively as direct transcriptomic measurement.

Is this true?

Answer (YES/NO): YES